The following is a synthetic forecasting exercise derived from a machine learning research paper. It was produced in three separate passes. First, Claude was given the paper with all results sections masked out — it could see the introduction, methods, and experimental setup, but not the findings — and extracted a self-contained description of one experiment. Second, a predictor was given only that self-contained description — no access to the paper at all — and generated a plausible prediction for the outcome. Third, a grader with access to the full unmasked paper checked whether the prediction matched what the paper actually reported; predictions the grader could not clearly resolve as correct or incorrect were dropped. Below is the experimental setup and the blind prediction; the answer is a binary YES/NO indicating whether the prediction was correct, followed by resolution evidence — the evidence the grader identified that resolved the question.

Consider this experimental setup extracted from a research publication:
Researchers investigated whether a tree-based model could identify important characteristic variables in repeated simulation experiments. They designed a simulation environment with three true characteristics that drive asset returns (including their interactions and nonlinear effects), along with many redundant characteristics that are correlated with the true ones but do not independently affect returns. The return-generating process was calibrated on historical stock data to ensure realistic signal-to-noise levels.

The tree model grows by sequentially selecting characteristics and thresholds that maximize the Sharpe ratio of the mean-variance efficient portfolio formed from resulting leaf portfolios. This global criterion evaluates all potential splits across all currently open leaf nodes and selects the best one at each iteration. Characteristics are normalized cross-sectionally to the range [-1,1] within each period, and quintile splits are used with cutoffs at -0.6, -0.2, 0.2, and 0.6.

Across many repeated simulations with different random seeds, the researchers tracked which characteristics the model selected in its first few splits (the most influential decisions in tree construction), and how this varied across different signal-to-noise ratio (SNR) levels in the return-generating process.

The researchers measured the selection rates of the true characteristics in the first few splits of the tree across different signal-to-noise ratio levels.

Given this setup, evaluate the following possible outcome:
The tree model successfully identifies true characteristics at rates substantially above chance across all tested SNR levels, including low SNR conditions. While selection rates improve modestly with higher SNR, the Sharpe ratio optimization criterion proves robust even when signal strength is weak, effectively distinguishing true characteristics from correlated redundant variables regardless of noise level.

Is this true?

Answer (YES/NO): NO